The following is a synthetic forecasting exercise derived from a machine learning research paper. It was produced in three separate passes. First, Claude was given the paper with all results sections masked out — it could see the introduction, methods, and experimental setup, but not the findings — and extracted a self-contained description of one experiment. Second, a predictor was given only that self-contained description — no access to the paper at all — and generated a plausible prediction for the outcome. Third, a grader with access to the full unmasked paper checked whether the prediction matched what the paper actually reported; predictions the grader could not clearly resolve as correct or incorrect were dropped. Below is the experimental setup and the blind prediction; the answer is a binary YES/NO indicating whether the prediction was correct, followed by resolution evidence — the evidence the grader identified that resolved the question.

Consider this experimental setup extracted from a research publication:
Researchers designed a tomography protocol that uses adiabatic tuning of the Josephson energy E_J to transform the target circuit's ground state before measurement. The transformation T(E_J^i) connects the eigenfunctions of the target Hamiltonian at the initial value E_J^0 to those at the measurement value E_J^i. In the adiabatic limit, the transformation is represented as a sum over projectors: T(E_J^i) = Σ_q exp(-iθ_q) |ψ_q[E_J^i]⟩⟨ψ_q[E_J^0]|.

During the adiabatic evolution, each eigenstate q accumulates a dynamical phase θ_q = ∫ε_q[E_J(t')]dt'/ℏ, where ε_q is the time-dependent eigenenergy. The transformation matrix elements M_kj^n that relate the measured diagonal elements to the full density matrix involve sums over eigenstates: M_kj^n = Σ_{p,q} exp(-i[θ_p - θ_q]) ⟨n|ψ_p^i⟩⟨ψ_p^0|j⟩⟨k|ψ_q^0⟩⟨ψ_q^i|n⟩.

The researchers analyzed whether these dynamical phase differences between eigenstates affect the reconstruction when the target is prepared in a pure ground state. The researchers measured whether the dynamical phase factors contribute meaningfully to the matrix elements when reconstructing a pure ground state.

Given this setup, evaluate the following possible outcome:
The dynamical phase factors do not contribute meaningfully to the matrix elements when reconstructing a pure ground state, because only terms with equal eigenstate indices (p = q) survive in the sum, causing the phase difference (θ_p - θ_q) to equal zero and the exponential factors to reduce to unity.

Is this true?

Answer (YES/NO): YES